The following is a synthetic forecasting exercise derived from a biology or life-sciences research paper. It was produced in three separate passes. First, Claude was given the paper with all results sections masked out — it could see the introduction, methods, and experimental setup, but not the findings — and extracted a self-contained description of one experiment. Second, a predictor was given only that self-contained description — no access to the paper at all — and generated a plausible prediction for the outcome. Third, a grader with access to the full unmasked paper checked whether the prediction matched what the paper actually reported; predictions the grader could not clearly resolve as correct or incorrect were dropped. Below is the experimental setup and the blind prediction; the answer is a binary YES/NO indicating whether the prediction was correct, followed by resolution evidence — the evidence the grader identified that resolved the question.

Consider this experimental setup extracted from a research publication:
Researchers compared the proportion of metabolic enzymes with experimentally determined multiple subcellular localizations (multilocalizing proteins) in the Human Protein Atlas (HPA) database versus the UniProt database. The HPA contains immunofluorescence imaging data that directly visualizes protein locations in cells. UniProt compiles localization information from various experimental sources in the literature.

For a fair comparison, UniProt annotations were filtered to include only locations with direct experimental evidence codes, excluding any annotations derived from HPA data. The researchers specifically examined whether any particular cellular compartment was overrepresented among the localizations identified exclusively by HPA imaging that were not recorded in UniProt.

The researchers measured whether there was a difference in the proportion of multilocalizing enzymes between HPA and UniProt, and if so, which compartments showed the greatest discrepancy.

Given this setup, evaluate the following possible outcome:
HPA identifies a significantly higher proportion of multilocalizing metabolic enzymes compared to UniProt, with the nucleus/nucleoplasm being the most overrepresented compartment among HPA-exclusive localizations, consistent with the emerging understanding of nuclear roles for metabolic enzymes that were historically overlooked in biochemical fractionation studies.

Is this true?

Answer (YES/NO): YES